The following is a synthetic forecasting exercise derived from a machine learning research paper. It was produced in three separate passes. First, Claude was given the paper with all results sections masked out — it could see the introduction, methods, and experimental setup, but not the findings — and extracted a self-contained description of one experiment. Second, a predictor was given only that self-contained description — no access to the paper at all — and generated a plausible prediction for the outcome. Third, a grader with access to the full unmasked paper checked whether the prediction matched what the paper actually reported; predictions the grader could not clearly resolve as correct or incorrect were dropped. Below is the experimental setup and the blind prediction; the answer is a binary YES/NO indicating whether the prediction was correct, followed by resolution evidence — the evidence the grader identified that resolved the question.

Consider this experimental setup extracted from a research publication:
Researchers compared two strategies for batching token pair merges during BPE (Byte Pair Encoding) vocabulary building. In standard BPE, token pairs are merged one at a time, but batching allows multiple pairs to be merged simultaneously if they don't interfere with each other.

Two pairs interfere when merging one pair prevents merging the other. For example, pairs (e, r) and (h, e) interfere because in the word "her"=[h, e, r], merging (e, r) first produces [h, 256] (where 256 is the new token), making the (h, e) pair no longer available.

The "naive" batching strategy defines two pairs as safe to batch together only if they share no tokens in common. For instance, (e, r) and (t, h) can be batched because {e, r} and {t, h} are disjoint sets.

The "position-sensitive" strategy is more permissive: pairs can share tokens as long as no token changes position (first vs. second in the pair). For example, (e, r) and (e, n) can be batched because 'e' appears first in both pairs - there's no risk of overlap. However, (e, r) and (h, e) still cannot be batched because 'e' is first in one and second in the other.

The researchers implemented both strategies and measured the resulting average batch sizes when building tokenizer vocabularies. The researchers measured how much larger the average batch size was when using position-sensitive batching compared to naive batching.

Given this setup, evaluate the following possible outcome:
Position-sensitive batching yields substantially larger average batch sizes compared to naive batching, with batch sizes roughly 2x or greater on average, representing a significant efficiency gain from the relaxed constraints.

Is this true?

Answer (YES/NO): YES